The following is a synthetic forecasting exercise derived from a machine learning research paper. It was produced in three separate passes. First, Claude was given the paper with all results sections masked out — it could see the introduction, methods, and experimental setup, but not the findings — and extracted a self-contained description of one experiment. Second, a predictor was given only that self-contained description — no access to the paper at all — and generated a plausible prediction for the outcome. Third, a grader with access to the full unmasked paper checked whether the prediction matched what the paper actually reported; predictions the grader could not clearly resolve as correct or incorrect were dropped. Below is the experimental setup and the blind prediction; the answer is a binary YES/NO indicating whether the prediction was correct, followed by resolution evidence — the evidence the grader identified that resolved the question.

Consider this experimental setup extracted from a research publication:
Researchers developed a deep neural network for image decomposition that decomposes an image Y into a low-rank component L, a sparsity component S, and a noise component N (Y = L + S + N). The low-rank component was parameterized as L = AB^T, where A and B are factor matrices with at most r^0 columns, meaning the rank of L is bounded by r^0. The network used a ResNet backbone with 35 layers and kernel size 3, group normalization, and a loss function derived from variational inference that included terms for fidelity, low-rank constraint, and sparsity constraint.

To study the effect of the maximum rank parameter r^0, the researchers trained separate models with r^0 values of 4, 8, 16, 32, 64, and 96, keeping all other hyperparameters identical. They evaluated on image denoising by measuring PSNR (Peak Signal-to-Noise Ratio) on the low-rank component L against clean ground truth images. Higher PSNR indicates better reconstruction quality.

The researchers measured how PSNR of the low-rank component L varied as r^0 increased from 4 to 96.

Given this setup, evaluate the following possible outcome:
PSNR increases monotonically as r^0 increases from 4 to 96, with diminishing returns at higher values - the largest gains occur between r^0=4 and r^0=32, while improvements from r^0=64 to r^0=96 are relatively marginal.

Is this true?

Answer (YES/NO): NO